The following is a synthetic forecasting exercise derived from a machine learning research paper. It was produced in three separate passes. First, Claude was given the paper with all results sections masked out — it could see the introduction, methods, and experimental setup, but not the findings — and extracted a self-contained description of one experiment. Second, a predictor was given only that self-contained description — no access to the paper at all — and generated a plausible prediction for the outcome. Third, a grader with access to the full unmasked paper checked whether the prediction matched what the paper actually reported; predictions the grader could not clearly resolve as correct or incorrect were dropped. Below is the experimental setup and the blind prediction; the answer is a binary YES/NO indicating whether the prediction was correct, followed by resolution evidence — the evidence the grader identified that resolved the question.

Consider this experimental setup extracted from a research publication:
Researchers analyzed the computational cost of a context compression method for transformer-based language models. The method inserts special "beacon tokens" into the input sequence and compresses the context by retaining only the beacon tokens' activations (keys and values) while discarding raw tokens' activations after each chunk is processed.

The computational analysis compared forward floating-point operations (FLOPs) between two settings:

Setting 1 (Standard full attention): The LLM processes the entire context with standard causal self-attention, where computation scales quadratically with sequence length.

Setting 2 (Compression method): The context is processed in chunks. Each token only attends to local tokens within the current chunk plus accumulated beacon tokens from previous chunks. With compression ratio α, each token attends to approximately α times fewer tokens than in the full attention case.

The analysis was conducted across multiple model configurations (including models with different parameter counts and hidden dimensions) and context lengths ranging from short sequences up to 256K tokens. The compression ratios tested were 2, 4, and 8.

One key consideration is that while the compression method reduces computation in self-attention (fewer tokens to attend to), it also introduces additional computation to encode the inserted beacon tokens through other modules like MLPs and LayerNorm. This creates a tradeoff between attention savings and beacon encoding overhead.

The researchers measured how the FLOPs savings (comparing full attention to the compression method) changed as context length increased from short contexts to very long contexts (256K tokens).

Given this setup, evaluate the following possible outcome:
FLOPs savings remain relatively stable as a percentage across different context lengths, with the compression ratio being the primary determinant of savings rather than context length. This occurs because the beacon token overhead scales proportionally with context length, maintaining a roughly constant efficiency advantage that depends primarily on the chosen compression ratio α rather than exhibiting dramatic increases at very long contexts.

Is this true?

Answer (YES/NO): NO